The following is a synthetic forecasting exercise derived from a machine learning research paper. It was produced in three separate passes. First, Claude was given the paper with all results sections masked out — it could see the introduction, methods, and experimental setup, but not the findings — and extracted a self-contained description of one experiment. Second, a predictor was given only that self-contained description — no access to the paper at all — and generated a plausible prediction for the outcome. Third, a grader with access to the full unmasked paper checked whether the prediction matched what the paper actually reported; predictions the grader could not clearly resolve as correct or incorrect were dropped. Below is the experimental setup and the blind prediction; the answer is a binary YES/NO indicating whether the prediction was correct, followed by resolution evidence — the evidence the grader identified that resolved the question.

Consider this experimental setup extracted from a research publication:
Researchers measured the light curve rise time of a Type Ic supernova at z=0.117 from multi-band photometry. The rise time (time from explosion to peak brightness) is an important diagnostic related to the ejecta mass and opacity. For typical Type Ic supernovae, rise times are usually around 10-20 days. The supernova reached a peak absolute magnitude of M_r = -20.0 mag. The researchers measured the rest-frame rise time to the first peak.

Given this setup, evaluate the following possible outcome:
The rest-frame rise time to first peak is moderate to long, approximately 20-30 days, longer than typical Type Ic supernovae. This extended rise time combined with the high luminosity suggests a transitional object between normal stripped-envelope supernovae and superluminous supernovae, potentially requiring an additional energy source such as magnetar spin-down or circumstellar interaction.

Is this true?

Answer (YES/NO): NO